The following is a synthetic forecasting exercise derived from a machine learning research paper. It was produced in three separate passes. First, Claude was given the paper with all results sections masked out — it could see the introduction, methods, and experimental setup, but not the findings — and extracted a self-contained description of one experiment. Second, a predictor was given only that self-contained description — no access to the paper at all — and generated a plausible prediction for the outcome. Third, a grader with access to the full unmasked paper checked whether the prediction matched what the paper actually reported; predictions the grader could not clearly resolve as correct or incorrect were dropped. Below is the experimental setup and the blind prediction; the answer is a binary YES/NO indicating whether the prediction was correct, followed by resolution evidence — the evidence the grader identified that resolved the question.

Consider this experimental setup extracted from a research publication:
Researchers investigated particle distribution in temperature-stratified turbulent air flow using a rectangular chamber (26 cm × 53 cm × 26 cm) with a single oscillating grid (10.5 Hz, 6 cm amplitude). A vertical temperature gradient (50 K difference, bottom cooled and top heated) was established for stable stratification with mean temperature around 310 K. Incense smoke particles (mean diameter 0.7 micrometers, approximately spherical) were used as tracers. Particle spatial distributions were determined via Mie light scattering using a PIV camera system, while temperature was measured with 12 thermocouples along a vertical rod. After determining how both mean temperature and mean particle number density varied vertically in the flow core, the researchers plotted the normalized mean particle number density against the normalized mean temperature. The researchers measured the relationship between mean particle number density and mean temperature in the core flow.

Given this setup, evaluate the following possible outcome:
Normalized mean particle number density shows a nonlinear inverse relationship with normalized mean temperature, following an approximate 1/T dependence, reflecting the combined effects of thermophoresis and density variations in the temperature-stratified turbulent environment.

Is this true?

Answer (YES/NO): NO